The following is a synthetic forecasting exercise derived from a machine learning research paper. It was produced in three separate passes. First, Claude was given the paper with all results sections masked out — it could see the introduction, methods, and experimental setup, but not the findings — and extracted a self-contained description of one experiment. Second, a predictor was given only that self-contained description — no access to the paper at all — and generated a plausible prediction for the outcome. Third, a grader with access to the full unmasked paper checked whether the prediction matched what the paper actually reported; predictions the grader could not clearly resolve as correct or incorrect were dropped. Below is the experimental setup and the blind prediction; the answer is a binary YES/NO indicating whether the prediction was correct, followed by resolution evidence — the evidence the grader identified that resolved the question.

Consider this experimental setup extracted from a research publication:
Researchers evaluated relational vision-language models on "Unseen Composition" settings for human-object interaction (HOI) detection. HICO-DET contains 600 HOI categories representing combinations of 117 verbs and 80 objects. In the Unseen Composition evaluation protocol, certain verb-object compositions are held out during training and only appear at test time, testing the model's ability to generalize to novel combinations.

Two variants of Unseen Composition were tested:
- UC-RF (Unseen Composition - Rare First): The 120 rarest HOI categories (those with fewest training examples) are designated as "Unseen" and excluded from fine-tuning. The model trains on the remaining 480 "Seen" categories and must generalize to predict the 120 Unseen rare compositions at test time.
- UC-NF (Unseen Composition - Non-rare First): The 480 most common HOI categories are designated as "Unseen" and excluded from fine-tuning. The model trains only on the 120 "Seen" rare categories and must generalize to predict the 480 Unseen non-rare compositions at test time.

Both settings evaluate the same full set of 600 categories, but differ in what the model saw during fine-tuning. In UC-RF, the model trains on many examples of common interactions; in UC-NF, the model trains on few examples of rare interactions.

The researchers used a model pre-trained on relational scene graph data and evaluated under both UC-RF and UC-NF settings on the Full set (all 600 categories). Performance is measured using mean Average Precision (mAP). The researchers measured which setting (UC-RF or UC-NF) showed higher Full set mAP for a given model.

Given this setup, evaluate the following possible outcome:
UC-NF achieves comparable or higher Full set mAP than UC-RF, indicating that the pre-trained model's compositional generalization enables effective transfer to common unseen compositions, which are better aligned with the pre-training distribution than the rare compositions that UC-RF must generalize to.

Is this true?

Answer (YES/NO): NO